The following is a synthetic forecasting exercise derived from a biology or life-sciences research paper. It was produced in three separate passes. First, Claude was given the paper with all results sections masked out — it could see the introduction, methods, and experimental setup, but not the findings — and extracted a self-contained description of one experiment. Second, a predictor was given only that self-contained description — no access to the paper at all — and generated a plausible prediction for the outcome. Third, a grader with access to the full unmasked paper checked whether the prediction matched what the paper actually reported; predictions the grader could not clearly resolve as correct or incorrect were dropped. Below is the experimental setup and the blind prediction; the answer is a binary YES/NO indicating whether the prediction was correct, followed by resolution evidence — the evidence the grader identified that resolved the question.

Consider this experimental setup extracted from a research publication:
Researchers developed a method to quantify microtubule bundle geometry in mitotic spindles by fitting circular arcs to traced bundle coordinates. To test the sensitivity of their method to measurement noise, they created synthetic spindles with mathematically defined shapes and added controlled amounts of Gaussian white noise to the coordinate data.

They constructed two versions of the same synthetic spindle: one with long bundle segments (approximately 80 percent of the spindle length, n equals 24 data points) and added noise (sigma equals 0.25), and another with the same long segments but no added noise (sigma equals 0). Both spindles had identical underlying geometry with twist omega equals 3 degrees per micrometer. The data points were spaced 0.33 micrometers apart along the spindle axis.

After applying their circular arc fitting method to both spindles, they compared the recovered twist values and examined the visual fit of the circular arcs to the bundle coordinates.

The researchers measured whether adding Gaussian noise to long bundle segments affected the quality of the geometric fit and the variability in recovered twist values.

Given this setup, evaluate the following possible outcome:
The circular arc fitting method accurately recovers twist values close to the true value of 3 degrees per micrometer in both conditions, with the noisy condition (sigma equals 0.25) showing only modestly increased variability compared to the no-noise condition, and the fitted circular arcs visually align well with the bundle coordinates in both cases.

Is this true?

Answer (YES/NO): NO